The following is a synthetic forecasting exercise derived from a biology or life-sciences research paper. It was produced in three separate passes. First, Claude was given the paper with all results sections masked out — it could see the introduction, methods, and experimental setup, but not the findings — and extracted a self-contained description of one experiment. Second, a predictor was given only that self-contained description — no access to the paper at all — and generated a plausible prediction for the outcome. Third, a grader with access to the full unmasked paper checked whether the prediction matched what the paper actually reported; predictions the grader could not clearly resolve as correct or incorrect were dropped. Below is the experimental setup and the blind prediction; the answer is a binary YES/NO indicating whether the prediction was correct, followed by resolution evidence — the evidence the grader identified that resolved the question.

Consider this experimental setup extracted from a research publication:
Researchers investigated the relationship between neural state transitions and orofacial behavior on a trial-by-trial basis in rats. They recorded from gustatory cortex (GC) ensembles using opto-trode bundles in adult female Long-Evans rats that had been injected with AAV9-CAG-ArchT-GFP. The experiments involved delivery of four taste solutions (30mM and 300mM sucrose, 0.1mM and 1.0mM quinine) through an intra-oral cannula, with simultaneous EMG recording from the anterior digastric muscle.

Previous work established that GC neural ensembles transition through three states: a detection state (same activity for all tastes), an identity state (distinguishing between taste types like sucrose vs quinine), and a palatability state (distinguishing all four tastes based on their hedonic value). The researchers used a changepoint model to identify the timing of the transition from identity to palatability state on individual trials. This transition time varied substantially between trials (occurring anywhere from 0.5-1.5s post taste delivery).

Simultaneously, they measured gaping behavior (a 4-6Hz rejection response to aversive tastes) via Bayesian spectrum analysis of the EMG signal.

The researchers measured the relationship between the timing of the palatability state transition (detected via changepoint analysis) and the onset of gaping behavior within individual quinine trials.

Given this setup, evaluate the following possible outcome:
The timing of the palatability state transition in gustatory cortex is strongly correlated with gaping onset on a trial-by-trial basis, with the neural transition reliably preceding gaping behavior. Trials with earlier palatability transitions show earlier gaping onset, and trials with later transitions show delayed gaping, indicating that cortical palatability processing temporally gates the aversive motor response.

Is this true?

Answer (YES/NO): YES